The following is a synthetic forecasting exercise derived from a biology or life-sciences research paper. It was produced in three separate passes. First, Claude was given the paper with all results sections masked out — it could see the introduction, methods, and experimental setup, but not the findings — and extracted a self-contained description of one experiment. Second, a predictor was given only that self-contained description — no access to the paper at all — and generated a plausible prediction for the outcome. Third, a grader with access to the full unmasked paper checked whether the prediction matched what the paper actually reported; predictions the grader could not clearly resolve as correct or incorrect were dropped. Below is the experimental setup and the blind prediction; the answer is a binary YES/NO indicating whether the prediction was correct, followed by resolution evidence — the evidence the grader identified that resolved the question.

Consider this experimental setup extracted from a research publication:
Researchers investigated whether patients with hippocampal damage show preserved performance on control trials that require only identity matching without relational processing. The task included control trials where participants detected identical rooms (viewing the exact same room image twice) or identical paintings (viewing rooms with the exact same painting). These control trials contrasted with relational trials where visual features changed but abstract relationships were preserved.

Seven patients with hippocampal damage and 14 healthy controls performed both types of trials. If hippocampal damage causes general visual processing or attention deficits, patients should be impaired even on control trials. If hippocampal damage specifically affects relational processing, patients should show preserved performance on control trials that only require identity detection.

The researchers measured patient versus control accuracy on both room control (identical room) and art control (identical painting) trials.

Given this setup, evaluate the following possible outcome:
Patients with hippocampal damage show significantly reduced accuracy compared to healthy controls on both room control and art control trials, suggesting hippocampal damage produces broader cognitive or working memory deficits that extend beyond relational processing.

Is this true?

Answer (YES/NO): NO